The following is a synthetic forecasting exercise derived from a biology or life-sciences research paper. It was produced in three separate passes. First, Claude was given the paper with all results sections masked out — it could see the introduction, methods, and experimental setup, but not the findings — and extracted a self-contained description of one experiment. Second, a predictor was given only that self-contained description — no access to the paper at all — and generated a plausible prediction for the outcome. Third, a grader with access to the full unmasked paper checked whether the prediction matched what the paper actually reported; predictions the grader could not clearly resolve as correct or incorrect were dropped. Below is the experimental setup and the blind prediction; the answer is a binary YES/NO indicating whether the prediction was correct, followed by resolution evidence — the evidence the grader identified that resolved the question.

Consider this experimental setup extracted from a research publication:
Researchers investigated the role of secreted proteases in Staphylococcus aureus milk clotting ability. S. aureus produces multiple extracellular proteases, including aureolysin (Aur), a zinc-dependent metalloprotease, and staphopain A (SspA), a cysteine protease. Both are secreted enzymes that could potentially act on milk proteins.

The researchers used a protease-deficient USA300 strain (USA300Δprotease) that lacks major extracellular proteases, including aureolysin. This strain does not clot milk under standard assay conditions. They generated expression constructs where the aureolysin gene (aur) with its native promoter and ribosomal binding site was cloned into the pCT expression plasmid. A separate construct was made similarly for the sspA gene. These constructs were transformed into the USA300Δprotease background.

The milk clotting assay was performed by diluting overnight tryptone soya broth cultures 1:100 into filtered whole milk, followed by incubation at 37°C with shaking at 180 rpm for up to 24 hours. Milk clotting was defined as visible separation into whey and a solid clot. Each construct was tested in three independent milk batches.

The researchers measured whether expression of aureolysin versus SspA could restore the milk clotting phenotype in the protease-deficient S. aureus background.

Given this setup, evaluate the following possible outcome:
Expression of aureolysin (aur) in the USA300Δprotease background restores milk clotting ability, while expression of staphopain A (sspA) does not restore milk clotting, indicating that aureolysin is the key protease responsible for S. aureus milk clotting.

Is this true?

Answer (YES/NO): YES